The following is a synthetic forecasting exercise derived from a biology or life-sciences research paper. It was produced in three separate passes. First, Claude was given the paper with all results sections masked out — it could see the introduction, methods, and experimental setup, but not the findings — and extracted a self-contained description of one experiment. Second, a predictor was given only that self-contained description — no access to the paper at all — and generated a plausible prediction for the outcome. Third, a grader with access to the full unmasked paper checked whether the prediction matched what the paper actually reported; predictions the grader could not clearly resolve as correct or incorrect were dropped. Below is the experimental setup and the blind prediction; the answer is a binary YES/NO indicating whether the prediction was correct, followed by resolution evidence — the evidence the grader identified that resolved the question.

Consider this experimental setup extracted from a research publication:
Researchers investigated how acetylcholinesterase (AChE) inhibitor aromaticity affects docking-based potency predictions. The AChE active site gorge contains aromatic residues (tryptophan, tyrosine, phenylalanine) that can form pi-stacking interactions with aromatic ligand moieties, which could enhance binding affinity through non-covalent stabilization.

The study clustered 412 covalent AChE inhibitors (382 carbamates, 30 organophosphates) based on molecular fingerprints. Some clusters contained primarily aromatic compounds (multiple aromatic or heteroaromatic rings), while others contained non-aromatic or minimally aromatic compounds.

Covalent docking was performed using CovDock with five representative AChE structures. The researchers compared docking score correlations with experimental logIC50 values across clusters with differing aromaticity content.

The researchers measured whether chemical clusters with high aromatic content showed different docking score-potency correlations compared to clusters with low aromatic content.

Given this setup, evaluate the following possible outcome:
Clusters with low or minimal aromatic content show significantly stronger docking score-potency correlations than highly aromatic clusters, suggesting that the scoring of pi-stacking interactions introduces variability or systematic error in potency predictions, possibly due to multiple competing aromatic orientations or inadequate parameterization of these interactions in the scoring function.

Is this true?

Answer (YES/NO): NO